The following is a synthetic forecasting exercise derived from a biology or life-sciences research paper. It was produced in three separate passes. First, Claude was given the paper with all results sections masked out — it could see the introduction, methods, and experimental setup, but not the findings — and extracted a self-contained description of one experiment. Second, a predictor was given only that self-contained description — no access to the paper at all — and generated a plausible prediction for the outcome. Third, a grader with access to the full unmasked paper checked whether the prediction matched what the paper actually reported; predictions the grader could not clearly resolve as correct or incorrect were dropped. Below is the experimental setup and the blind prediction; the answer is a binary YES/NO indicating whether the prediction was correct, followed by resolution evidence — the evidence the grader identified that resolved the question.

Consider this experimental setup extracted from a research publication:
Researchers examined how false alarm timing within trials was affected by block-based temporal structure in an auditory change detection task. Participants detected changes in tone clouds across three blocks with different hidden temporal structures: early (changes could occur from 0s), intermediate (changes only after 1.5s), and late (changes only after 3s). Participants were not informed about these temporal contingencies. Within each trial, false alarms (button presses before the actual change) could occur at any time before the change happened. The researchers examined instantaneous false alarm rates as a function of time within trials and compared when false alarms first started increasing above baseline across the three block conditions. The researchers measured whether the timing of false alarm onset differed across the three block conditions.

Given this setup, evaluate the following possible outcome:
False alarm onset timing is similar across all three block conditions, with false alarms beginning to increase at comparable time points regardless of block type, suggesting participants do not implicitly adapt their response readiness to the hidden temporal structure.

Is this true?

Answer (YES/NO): NO